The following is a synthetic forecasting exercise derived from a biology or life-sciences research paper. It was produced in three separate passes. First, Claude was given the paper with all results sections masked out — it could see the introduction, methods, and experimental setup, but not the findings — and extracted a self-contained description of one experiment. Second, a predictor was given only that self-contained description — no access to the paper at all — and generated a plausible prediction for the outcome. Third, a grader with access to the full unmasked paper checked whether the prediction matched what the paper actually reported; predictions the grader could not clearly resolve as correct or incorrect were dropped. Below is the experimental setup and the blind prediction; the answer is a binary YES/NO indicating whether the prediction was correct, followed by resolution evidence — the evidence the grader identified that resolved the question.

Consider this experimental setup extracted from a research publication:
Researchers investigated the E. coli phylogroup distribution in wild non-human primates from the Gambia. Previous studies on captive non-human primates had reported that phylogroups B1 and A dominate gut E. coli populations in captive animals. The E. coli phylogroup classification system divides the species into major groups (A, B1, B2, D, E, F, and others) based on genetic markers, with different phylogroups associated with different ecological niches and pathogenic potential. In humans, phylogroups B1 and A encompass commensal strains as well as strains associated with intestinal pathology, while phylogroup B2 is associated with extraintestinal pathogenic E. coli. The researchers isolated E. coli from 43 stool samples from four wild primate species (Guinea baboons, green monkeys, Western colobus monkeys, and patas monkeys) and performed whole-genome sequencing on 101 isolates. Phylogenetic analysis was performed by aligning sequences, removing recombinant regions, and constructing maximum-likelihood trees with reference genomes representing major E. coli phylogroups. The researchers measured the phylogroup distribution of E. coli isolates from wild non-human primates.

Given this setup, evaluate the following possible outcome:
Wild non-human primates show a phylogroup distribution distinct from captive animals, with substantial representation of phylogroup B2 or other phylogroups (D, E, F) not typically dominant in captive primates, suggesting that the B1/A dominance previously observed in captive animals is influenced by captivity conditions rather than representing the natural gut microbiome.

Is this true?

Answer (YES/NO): YES